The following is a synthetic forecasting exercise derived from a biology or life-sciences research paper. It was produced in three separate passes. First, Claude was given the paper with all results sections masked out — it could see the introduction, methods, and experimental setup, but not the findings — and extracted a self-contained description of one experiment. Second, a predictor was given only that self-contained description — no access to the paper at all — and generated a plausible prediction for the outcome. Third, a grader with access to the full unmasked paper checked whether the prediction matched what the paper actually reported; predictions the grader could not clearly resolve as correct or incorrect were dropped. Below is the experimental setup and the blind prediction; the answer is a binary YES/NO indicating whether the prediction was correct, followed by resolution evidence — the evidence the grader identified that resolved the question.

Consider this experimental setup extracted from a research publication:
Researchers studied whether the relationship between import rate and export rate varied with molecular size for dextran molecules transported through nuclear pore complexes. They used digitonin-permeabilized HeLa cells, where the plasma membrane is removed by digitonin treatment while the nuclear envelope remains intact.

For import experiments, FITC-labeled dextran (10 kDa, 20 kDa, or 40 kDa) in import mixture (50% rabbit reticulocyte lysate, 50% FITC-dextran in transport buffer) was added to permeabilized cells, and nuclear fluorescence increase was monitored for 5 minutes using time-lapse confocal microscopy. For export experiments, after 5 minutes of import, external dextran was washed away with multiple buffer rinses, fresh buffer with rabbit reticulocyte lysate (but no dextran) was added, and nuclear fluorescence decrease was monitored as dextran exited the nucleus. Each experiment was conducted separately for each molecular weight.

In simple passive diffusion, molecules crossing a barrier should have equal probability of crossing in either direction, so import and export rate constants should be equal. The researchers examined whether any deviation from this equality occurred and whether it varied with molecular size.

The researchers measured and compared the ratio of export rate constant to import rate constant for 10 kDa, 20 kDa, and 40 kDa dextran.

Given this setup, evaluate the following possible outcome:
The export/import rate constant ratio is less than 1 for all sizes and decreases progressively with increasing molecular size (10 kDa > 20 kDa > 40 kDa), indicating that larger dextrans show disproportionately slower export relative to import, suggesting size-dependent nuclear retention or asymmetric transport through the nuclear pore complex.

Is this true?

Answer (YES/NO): NO